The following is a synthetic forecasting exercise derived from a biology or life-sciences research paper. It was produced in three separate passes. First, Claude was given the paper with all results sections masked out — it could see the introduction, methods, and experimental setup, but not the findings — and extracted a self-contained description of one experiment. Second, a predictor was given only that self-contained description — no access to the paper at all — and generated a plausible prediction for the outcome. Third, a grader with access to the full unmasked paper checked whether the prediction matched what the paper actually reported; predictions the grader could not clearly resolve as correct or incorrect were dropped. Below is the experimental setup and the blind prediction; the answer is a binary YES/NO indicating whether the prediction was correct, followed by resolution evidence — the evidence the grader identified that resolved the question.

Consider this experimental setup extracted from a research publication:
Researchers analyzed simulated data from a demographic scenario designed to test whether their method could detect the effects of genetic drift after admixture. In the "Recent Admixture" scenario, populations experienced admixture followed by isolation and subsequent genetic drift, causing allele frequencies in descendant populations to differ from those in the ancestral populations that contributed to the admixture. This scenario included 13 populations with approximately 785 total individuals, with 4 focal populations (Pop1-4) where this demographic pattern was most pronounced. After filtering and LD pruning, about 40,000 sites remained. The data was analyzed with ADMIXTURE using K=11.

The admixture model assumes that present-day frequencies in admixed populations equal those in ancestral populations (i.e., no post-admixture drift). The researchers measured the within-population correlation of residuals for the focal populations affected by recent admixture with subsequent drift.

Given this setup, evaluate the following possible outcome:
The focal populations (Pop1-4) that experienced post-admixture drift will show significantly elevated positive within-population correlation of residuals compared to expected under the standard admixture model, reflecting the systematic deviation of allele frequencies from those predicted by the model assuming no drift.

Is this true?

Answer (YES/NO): NO